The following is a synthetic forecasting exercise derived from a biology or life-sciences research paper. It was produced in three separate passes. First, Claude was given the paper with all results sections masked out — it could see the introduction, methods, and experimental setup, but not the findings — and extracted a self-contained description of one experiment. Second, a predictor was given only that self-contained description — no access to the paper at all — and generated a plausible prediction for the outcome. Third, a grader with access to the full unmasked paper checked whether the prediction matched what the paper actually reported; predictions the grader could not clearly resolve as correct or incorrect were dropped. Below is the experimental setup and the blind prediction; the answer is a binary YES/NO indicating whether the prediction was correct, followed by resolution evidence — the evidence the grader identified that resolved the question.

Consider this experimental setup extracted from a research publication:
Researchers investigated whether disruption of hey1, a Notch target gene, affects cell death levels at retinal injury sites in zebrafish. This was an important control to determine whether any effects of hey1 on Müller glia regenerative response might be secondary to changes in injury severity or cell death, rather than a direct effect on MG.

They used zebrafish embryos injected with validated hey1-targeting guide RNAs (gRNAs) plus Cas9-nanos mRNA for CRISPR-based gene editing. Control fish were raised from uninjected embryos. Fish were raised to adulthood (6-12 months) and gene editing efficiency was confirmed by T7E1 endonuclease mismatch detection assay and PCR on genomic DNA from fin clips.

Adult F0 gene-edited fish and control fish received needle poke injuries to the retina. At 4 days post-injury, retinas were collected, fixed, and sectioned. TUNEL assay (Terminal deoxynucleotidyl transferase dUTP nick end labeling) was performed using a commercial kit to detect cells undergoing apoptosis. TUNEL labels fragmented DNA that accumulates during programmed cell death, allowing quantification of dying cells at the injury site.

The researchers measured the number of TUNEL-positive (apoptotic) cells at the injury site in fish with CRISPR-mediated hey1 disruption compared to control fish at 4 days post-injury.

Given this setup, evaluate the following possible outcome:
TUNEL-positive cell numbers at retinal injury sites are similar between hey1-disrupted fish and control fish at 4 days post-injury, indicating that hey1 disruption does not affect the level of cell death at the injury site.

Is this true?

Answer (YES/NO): YES